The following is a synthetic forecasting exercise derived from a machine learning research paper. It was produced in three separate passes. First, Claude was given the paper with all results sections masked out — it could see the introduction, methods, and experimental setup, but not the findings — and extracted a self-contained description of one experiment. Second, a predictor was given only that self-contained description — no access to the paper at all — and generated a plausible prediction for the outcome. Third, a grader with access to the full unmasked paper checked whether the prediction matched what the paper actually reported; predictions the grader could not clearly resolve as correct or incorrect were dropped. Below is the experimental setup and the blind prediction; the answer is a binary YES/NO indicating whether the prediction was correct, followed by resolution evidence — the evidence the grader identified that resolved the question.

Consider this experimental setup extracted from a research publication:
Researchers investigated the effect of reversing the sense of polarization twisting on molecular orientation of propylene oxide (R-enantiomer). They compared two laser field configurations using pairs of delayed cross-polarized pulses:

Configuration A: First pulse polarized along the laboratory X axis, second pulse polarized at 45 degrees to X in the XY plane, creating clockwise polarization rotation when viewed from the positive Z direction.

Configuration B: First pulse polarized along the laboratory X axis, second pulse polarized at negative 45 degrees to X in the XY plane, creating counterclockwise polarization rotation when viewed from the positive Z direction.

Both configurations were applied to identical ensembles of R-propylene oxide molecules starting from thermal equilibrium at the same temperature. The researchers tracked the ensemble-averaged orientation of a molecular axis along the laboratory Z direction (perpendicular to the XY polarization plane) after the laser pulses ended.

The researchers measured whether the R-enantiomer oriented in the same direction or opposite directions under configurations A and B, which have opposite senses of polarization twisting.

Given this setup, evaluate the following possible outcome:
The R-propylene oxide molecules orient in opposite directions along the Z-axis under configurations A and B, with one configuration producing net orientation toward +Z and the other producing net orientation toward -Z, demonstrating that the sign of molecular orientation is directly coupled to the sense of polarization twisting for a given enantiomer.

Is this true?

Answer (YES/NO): YES